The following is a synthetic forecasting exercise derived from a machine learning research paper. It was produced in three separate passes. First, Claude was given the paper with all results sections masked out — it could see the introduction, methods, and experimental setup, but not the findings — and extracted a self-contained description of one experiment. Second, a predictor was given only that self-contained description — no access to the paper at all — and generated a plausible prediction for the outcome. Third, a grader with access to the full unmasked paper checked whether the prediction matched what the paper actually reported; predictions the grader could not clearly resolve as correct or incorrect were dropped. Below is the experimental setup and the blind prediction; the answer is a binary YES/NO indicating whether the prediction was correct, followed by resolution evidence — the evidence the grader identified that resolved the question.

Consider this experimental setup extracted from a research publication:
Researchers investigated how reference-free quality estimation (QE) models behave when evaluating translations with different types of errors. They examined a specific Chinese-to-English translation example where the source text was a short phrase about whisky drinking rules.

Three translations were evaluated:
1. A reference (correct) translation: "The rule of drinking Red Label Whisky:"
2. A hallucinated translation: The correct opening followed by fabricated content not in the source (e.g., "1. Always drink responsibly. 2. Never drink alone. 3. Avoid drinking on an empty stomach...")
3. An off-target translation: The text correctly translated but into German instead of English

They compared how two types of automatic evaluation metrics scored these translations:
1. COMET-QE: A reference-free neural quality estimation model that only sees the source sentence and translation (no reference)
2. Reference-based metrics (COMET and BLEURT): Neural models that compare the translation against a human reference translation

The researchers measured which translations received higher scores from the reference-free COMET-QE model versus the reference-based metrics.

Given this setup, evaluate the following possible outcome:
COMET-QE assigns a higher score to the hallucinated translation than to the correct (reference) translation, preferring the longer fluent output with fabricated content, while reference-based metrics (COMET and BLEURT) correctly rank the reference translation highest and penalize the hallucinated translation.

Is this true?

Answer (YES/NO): YES